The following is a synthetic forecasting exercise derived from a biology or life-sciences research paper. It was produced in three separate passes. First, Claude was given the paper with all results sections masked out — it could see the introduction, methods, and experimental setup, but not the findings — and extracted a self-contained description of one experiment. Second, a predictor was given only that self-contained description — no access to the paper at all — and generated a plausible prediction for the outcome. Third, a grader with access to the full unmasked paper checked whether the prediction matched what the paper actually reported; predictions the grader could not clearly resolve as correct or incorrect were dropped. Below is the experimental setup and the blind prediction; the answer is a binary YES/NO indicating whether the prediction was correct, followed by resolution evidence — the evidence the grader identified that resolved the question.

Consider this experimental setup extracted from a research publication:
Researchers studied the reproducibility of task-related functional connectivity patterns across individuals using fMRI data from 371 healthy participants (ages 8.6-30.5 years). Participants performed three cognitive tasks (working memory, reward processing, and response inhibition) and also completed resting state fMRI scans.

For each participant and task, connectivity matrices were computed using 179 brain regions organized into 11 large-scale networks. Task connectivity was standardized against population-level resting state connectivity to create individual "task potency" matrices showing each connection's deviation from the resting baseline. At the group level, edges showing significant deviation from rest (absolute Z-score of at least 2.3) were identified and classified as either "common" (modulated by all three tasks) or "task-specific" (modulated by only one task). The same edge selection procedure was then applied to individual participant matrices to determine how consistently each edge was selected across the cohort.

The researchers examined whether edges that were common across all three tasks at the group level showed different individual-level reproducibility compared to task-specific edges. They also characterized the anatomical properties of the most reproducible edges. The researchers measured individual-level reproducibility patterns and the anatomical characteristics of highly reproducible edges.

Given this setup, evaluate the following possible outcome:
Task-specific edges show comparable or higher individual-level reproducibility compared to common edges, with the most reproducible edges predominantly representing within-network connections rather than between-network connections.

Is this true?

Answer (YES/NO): NO